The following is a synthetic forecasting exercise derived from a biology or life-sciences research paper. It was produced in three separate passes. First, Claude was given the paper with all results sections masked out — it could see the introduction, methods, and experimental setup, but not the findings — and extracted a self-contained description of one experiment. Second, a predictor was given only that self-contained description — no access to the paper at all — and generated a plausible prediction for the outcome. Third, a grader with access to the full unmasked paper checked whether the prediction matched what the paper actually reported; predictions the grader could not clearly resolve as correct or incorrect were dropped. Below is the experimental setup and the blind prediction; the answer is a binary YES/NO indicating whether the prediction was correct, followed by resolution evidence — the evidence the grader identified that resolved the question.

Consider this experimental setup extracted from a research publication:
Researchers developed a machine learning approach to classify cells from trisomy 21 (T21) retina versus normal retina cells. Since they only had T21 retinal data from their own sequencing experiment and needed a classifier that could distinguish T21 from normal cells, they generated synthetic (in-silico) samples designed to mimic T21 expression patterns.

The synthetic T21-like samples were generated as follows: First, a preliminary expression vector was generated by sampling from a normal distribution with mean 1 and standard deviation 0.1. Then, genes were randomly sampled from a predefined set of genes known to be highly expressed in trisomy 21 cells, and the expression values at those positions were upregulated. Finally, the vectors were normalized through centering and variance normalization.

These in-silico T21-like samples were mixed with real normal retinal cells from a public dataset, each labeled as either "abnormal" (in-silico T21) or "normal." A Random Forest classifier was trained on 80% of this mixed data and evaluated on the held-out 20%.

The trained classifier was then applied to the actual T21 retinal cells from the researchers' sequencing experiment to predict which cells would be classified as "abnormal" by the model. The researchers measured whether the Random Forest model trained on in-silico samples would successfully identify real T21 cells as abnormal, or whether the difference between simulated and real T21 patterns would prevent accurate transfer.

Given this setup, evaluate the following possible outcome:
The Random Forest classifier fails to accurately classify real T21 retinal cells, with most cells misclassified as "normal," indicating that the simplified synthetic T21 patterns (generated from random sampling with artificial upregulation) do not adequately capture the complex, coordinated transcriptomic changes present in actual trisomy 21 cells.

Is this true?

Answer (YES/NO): NO